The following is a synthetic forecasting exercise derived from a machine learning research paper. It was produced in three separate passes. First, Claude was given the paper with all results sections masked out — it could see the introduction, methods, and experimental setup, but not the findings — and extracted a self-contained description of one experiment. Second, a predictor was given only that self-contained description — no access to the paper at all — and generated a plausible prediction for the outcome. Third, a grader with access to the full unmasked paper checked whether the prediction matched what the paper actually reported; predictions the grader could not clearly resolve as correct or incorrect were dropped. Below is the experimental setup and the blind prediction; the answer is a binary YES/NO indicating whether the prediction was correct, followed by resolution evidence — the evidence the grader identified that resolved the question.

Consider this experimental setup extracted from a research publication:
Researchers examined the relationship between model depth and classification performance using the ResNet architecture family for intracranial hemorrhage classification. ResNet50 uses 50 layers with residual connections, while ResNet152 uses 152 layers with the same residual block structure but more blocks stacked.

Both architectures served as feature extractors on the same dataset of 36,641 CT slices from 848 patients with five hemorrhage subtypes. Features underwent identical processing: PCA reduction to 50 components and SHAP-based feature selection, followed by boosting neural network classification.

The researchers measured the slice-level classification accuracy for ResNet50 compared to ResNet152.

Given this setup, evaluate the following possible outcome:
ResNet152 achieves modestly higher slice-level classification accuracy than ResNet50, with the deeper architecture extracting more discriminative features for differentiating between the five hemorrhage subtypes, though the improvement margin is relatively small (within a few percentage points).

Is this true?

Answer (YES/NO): NO